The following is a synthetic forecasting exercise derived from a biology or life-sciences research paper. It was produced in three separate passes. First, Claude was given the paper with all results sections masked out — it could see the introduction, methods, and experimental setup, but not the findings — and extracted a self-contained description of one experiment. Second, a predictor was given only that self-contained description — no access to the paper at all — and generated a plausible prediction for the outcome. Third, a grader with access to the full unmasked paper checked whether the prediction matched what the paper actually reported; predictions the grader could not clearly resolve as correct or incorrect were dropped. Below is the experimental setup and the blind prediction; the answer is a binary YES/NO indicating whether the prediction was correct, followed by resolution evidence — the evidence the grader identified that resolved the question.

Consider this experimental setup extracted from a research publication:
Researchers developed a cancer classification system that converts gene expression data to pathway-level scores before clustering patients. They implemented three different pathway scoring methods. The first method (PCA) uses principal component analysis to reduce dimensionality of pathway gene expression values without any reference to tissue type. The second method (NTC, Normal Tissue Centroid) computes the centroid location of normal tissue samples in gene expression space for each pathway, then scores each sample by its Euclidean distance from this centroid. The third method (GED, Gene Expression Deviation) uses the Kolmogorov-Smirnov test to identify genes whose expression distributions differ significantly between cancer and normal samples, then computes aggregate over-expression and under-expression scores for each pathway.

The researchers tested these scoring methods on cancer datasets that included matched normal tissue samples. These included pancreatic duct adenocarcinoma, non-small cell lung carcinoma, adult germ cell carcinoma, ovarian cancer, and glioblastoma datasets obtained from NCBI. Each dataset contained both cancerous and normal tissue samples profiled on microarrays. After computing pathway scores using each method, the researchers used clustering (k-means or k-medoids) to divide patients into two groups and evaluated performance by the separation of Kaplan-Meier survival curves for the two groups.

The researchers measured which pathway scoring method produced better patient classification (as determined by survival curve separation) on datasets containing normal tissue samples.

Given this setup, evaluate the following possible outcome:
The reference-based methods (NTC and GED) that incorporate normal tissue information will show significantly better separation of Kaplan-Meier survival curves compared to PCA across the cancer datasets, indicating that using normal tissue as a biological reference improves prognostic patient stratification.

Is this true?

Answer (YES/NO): YES